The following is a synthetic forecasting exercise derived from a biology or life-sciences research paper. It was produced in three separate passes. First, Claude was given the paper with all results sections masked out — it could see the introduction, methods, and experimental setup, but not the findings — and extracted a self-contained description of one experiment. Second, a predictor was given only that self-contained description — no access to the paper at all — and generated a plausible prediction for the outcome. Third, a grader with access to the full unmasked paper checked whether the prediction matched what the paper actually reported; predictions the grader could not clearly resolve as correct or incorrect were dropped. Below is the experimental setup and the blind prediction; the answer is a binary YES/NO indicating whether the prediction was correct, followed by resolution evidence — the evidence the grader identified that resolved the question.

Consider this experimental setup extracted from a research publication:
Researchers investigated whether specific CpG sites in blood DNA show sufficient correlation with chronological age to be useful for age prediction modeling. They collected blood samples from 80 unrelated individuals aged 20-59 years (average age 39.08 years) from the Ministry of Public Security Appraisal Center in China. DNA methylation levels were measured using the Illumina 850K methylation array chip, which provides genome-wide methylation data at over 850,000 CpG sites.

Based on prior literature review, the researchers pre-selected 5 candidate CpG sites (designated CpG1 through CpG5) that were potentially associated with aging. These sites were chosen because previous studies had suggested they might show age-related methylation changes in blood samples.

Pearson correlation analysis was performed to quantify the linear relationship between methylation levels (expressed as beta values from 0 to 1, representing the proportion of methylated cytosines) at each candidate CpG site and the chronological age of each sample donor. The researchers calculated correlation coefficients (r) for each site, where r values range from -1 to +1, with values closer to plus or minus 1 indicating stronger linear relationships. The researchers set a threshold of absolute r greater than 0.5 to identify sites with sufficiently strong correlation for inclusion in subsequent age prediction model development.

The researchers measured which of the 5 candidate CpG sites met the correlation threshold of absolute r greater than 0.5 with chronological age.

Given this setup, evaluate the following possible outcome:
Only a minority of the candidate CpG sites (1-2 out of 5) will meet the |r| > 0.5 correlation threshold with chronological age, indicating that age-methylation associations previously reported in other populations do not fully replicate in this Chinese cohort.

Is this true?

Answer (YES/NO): NO